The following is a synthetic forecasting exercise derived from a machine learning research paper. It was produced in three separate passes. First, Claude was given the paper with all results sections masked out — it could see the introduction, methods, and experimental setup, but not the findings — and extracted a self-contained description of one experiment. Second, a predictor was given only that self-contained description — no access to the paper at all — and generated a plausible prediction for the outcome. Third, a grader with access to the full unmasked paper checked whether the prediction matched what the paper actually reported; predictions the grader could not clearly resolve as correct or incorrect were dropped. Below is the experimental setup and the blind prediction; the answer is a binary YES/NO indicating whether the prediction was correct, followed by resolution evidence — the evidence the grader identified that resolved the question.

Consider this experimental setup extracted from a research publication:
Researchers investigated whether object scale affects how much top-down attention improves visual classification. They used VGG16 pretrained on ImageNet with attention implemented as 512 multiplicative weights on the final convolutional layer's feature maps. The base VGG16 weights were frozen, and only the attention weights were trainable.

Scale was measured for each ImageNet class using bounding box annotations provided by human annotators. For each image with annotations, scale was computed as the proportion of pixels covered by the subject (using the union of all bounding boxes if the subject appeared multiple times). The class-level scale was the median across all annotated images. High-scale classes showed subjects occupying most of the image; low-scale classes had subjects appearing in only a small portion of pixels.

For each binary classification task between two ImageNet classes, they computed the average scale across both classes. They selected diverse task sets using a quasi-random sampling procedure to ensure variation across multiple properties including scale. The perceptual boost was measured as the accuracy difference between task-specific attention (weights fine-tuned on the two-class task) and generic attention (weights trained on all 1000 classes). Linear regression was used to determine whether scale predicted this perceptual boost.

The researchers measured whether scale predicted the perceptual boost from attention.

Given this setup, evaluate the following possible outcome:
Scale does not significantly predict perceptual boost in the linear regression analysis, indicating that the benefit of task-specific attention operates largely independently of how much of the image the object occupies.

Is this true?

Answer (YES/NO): YES